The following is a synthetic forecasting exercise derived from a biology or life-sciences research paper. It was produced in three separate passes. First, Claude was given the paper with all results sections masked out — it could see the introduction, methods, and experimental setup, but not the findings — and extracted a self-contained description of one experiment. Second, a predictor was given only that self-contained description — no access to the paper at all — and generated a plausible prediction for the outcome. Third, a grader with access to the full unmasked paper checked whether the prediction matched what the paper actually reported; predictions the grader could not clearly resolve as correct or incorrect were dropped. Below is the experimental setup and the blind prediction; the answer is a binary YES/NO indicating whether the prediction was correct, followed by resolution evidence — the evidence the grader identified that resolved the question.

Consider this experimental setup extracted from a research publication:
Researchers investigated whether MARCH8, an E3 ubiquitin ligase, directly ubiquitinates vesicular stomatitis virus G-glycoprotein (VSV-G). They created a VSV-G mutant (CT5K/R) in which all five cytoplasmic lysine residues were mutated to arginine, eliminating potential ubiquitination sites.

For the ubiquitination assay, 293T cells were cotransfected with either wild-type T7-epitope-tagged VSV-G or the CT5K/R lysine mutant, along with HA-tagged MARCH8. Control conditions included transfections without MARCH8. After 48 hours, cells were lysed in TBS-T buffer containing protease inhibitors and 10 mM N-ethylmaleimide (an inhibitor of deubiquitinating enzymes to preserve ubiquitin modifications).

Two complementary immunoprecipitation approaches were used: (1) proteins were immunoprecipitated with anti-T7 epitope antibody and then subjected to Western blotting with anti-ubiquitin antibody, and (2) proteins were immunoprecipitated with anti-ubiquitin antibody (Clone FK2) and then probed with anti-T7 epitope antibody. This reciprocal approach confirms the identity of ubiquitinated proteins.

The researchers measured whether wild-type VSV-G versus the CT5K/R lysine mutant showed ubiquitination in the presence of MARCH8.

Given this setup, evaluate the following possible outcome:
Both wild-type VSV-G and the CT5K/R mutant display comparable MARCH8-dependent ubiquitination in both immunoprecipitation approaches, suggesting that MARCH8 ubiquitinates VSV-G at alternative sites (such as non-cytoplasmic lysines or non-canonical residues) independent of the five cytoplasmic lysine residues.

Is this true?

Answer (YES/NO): NO